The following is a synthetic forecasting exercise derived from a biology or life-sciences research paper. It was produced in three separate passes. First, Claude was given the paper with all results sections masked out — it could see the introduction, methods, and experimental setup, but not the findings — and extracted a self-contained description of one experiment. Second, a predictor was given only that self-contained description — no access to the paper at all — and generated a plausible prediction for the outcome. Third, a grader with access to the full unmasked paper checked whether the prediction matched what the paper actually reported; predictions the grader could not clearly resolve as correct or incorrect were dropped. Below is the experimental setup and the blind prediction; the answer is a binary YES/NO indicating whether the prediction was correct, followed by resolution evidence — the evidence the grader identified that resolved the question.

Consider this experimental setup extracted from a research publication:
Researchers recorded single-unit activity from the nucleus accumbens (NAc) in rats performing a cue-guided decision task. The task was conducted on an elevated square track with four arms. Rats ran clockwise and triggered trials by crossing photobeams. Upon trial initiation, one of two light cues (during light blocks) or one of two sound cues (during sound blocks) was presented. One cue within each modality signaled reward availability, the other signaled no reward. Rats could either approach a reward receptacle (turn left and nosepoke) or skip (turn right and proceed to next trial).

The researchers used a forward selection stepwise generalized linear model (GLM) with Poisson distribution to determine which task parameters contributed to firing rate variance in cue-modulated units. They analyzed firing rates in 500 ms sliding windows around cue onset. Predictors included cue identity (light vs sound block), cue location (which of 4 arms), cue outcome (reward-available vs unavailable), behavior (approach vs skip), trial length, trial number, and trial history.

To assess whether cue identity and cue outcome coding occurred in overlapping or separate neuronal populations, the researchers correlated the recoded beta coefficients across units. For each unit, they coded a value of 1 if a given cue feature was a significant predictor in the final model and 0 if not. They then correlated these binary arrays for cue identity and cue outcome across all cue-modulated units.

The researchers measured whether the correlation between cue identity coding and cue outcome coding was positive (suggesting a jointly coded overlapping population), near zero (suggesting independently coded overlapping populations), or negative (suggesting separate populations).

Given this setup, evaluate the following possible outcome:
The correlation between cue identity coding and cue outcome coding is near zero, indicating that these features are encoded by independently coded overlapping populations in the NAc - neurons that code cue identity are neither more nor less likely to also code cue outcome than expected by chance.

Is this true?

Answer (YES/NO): YES